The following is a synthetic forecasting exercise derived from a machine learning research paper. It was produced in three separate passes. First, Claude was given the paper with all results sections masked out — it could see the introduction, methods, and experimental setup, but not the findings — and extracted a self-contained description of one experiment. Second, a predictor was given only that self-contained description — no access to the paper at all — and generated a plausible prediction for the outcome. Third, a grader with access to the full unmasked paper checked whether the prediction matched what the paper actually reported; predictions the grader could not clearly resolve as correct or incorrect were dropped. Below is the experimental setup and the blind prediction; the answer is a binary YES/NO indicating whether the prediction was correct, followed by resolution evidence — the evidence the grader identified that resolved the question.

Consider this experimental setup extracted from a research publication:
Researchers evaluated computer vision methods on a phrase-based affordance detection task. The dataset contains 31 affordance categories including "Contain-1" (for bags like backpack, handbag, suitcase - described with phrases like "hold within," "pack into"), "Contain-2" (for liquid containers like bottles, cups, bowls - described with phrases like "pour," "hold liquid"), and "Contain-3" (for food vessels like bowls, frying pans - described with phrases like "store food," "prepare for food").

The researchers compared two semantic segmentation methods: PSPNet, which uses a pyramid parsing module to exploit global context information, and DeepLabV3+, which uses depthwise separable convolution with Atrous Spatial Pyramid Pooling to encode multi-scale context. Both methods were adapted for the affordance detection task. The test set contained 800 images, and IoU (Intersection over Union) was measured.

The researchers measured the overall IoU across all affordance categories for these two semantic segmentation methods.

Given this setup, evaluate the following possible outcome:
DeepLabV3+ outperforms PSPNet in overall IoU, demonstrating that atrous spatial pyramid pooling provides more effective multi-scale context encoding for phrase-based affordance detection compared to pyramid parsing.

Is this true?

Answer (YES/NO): YES